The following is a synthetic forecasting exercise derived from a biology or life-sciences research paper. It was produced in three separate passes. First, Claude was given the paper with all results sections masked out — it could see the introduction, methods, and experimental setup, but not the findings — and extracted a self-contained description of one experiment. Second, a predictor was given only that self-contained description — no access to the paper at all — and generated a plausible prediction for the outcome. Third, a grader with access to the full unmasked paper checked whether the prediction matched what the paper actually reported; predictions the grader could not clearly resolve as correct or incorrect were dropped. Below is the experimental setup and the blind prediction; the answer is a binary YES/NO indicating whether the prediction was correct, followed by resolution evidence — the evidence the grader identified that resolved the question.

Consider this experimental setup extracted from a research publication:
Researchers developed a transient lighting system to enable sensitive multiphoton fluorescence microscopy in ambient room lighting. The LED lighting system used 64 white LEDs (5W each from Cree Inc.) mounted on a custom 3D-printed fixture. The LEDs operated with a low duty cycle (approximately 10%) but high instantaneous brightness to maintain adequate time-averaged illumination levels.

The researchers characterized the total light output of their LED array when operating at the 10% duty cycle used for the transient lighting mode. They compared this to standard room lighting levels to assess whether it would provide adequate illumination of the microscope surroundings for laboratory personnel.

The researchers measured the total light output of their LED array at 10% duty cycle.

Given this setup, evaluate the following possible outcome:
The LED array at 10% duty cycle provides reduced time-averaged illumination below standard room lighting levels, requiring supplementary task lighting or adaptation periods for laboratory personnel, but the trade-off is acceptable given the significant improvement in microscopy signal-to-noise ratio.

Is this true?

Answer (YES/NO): NO